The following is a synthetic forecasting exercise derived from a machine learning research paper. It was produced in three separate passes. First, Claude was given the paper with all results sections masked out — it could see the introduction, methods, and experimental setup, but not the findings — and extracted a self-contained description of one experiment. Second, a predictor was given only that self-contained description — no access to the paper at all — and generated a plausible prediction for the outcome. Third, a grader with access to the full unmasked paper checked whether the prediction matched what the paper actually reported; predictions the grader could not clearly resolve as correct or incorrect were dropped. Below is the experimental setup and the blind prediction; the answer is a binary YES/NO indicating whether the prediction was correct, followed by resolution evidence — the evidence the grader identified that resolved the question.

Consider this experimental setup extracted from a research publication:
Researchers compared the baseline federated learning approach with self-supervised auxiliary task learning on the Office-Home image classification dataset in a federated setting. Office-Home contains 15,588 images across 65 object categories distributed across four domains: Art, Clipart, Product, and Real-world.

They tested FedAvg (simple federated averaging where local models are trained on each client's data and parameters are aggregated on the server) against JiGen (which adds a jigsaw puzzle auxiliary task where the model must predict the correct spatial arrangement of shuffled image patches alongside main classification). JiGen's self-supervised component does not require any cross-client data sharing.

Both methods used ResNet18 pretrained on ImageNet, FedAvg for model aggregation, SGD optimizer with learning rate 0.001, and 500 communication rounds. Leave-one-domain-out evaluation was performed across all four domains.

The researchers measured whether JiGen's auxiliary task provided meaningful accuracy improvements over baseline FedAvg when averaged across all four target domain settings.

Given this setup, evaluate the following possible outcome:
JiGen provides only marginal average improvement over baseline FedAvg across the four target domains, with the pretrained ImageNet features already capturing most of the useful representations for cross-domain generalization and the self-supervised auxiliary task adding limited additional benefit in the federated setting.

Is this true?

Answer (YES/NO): YES